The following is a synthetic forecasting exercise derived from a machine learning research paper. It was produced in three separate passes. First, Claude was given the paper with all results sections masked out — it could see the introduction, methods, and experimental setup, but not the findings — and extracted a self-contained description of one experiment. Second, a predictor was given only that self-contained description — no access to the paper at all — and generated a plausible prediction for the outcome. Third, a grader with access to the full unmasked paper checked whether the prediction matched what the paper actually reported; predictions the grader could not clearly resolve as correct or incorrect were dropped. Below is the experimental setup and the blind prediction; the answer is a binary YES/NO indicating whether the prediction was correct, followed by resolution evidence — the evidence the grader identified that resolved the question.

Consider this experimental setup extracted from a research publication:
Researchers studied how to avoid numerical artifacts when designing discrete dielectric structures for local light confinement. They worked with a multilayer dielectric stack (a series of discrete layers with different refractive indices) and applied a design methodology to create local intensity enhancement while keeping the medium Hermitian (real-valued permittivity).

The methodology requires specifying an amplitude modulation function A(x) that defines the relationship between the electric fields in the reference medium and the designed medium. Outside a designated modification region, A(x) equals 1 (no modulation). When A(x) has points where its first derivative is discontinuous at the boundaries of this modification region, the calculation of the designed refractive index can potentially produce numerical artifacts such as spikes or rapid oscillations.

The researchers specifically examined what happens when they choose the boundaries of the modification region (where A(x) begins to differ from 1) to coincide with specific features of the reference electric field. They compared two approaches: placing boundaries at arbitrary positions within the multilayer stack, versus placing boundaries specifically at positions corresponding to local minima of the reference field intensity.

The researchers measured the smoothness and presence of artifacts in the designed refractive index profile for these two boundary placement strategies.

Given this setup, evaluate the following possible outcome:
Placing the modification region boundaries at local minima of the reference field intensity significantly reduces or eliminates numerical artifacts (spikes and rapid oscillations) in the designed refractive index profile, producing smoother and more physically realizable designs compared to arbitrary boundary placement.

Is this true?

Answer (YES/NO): YES